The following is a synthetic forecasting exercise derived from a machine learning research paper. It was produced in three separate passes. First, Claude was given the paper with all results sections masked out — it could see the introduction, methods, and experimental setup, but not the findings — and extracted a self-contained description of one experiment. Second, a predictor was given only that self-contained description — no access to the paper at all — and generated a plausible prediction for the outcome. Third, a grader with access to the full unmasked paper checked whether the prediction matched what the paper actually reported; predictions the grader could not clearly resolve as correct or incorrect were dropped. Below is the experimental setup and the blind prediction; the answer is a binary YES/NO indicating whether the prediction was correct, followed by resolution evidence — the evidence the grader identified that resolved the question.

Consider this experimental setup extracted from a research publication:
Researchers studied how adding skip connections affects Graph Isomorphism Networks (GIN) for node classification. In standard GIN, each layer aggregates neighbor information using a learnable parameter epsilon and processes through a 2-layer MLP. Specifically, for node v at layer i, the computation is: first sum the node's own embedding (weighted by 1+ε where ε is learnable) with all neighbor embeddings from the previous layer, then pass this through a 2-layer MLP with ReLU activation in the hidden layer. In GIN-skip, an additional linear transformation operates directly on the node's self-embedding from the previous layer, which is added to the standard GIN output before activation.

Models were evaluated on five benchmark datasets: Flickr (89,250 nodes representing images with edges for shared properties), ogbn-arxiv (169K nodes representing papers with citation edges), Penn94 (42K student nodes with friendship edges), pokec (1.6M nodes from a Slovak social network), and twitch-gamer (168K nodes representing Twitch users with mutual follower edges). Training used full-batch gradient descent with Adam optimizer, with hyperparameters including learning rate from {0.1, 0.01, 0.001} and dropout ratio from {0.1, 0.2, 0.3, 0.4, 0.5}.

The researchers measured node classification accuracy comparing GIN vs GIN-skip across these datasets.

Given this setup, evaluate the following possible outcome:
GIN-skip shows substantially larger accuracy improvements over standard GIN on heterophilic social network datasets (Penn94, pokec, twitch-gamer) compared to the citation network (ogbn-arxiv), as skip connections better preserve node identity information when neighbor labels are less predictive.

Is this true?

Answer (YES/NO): NO